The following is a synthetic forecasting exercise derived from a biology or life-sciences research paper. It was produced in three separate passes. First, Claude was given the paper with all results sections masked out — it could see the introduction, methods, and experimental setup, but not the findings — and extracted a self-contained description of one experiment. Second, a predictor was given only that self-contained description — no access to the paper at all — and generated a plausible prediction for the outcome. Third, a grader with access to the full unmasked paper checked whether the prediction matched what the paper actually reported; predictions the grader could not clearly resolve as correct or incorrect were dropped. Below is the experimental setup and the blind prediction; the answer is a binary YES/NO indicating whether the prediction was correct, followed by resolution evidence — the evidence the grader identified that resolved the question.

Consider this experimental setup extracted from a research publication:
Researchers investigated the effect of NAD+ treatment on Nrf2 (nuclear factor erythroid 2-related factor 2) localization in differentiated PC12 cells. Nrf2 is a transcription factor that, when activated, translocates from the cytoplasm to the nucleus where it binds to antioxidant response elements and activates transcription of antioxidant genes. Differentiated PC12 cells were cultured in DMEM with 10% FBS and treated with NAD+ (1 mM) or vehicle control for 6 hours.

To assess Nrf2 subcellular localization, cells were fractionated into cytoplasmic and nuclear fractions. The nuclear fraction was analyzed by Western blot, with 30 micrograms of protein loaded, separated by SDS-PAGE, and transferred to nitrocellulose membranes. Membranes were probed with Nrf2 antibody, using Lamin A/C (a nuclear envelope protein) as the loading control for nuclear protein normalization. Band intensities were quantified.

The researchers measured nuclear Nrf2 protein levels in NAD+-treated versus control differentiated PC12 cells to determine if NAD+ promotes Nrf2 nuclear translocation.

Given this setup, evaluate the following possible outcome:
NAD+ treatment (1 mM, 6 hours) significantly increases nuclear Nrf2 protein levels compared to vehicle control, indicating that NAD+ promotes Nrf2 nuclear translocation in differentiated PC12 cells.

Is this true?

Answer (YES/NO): YES